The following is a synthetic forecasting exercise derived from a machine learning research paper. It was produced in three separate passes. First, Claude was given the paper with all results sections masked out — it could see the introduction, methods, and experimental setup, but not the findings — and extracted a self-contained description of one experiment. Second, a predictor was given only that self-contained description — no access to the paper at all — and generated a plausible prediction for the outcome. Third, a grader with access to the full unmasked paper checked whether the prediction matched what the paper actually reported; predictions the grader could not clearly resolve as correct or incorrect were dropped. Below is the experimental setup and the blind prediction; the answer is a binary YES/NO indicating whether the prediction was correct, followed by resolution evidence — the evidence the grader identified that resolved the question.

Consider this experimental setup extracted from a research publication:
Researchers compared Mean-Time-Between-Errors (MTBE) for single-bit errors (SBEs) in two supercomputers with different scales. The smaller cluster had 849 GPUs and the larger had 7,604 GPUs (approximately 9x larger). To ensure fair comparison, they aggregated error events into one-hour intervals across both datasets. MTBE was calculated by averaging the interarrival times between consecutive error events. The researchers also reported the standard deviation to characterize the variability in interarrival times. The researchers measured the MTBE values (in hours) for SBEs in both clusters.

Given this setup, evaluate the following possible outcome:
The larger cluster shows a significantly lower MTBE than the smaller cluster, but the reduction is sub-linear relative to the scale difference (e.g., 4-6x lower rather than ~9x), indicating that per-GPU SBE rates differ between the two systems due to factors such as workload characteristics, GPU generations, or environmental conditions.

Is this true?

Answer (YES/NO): NO